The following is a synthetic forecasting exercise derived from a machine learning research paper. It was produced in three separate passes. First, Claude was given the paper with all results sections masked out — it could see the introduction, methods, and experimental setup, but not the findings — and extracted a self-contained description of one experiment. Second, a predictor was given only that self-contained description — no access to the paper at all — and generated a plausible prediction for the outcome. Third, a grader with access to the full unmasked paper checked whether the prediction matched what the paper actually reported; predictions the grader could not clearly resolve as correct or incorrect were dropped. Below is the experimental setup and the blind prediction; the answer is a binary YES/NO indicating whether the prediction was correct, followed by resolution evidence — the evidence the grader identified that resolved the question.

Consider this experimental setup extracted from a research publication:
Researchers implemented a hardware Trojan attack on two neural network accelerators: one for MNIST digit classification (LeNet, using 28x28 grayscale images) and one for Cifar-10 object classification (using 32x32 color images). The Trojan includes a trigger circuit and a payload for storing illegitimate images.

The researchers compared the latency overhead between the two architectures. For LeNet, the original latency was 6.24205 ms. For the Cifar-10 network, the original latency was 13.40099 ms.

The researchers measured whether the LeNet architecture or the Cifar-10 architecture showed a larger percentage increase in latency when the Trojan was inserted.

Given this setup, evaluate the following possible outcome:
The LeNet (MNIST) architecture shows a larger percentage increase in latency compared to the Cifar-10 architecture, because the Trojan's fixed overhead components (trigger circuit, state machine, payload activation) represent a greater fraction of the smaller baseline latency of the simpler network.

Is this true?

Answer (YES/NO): YES